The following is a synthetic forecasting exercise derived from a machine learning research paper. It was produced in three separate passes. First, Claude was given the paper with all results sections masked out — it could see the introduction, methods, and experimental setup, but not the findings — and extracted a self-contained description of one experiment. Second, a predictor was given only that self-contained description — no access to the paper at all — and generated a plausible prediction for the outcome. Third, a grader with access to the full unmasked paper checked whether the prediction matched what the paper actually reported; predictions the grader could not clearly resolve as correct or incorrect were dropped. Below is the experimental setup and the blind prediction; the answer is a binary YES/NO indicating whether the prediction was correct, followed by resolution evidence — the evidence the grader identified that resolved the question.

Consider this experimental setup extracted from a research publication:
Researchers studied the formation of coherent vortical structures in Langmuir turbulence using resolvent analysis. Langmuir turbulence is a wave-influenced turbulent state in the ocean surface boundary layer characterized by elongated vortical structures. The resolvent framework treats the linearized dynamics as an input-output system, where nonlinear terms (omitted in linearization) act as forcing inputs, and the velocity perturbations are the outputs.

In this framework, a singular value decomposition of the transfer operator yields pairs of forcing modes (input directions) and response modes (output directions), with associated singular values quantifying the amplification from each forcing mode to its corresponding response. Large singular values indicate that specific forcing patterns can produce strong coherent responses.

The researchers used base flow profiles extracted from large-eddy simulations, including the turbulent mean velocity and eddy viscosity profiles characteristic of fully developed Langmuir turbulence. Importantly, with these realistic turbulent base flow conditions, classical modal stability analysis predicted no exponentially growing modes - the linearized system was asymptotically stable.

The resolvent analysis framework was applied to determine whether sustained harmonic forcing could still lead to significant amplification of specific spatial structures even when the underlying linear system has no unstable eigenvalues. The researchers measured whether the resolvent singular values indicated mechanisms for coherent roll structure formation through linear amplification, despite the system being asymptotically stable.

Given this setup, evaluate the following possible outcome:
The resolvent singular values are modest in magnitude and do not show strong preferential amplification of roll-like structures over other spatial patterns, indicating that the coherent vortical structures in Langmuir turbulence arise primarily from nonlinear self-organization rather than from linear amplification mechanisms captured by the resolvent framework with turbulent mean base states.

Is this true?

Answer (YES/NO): NO